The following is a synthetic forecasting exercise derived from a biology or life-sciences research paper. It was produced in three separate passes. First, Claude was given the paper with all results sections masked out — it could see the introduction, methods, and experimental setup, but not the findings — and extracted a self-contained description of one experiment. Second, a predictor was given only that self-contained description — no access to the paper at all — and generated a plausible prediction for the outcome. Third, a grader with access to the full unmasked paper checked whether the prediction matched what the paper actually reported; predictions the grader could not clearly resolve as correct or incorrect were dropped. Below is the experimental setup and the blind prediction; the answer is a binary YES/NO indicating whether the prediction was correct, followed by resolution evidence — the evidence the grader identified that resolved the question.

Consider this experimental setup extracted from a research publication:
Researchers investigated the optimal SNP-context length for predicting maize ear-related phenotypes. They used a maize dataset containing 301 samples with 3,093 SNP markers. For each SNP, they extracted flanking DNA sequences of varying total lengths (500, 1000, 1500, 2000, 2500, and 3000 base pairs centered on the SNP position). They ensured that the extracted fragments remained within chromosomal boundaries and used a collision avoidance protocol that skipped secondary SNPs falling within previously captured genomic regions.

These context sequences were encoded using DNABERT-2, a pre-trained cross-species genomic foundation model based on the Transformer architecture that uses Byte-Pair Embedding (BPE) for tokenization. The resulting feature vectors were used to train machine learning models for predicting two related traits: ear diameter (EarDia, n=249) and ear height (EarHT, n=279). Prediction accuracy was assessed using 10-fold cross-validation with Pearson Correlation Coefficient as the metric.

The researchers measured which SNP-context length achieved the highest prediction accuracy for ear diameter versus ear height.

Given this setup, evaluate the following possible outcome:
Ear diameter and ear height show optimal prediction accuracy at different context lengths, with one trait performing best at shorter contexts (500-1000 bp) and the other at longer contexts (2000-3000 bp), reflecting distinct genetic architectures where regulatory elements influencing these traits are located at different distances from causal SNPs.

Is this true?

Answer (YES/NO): NO